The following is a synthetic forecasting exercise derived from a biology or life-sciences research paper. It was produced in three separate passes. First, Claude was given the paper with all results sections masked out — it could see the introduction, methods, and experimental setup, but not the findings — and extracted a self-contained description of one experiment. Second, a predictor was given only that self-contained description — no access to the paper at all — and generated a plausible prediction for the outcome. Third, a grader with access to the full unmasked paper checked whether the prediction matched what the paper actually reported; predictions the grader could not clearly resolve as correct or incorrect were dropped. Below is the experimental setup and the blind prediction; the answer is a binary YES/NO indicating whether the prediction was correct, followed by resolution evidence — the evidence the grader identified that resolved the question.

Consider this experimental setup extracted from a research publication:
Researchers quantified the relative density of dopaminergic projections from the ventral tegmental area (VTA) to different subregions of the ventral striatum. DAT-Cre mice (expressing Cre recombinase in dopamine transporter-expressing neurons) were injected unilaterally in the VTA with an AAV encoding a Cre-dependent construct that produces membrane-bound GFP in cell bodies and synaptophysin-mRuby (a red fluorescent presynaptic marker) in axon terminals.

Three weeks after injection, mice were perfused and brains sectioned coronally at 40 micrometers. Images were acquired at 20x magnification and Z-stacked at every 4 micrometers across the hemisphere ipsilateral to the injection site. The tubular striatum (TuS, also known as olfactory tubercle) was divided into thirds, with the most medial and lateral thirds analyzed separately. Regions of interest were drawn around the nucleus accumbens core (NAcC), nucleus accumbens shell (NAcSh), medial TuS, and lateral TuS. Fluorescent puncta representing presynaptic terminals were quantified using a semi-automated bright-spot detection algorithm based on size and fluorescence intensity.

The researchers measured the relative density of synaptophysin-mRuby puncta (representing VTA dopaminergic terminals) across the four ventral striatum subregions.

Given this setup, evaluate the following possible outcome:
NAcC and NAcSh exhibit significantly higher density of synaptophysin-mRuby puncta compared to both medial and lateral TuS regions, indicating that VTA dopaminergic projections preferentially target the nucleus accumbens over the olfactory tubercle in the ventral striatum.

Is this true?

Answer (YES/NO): NO